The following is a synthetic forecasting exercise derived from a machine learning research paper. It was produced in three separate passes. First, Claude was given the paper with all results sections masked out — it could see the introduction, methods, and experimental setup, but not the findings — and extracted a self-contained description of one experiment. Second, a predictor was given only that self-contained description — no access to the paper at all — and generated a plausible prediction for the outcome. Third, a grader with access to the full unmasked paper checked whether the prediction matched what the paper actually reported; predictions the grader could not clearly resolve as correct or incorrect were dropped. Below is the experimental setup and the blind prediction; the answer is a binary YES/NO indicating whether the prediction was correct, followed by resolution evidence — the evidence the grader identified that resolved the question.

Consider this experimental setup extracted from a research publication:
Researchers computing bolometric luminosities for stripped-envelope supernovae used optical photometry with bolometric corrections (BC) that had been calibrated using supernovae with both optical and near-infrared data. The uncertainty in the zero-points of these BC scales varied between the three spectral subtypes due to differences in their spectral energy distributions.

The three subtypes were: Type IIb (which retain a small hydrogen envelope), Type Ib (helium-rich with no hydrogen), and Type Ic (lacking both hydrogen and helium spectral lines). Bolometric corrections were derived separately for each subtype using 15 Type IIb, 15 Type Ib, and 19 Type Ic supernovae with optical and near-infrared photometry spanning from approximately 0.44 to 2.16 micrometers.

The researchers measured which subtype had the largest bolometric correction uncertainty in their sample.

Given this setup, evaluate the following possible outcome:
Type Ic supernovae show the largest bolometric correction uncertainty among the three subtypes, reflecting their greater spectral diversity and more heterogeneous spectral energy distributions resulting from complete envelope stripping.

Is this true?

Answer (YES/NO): YES